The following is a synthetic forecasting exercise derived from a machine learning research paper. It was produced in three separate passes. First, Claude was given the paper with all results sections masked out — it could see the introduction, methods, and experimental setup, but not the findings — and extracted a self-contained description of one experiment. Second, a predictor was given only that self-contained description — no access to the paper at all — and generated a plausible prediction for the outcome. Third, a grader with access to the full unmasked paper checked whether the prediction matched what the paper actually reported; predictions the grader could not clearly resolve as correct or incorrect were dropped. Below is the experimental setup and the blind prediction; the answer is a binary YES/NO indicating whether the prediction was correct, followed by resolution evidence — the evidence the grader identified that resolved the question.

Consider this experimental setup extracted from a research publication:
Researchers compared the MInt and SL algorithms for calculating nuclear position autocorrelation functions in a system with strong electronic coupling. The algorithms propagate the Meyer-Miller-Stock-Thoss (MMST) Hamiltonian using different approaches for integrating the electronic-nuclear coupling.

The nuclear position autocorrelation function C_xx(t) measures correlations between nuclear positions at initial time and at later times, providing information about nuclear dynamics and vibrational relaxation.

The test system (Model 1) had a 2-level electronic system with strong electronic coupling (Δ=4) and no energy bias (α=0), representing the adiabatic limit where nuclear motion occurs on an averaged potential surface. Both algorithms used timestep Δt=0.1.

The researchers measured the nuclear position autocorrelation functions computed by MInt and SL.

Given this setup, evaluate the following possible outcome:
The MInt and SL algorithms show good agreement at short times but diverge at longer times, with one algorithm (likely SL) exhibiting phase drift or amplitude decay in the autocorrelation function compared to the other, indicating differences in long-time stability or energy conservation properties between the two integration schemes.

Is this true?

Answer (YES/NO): NO